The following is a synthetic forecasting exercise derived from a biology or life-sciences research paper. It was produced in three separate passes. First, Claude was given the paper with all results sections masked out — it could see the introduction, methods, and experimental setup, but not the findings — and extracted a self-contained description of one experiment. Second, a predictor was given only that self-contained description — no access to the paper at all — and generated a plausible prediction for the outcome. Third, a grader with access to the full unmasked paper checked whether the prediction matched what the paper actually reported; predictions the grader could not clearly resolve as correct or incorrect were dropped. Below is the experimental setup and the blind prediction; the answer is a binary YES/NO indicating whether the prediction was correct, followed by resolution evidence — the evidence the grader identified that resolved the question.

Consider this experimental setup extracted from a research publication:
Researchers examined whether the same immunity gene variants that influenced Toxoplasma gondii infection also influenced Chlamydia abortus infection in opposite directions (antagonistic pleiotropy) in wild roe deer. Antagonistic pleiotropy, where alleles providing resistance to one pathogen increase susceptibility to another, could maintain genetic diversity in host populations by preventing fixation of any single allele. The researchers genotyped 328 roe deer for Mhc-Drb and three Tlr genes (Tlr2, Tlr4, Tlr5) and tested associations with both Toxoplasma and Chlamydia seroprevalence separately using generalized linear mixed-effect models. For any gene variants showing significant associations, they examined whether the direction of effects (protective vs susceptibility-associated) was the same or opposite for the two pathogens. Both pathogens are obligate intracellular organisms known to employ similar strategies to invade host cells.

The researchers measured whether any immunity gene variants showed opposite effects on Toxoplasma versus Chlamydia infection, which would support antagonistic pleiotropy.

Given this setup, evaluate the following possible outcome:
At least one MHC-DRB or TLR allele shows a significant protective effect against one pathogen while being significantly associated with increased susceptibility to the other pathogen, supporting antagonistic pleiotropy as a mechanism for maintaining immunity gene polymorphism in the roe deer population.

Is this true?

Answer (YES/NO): YES